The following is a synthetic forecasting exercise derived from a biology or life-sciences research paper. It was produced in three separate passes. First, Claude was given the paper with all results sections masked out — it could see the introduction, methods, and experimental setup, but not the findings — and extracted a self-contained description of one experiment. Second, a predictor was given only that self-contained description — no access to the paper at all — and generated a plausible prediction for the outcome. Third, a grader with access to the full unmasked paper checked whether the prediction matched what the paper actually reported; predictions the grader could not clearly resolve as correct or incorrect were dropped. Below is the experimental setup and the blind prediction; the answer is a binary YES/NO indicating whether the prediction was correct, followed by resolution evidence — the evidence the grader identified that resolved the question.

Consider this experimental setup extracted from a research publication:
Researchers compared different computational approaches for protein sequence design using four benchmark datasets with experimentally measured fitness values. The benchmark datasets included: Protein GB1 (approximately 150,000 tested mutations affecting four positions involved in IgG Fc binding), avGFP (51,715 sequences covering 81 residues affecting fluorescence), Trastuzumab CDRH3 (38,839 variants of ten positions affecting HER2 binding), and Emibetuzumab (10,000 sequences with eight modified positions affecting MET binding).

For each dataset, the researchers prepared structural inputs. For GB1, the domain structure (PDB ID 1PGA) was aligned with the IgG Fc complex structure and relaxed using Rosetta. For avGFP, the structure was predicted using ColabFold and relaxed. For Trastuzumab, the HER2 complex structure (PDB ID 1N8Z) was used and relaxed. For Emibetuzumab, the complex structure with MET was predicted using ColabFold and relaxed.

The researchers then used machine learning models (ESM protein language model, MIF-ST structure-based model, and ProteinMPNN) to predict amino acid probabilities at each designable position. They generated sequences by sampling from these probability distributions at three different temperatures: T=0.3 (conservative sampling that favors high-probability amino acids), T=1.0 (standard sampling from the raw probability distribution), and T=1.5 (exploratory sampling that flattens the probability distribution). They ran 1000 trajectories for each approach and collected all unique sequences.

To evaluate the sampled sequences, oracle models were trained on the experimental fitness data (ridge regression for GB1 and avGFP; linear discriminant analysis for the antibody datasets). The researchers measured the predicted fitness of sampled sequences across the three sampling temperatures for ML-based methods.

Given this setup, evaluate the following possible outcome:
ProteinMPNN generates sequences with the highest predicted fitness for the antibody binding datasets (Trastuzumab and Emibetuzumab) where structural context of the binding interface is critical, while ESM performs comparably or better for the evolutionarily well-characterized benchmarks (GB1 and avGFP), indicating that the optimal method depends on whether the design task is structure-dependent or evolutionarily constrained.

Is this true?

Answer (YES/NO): NO